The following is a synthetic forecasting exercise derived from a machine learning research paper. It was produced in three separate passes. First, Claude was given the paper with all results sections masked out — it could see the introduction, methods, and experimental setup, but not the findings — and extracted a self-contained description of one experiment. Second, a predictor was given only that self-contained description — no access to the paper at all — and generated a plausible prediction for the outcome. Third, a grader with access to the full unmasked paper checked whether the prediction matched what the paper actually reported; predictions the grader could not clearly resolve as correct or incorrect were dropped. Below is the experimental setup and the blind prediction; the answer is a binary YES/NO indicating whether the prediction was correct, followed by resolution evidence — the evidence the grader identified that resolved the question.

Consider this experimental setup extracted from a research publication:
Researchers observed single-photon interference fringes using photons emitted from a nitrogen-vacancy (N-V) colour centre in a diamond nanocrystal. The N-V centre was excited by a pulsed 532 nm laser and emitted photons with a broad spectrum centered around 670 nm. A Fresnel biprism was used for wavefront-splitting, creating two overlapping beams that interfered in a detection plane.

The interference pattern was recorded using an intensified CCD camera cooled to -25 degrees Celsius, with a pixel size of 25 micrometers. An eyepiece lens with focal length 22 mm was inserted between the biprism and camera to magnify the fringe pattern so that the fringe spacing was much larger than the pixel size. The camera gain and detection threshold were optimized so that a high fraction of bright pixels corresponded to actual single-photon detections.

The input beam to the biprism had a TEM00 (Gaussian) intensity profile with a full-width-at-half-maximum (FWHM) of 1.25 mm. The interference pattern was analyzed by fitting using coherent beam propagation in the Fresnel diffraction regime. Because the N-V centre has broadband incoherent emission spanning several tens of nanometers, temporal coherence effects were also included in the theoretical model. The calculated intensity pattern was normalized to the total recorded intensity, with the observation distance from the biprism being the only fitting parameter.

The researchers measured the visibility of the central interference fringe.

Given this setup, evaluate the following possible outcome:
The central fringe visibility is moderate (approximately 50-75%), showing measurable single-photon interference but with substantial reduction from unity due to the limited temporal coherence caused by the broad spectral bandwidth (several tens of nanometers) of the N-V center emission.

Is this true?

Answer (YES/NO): NO